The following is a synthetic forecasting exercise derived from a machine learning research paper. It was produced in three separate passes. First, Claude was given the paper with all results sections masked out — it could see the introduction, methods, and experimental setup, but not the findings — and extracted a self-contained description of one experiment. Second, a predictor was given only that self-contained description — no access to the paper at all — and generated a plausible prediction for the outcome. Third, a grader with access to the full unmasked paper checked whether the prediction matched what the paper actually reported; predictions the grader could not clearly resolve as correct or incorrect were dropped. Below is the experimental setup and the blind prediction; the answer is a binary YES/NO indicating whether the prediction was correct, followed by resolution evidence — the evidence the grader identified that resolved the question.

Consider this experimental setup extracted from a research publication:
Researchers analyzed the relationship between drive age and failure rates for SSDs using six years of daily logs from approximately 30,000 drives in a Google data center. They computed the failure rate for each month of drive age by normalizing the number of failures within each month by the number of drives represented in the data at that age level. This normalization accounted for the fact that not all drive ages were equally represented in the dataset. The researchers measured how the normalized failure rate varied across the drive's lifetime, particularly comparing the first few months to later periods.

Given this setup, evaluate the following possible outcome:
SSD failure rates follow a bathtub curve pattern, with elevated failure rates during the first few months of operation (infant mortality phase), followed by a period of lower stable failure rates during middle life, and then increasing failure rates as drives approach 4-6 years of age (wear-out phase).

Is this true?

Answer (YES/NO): NO